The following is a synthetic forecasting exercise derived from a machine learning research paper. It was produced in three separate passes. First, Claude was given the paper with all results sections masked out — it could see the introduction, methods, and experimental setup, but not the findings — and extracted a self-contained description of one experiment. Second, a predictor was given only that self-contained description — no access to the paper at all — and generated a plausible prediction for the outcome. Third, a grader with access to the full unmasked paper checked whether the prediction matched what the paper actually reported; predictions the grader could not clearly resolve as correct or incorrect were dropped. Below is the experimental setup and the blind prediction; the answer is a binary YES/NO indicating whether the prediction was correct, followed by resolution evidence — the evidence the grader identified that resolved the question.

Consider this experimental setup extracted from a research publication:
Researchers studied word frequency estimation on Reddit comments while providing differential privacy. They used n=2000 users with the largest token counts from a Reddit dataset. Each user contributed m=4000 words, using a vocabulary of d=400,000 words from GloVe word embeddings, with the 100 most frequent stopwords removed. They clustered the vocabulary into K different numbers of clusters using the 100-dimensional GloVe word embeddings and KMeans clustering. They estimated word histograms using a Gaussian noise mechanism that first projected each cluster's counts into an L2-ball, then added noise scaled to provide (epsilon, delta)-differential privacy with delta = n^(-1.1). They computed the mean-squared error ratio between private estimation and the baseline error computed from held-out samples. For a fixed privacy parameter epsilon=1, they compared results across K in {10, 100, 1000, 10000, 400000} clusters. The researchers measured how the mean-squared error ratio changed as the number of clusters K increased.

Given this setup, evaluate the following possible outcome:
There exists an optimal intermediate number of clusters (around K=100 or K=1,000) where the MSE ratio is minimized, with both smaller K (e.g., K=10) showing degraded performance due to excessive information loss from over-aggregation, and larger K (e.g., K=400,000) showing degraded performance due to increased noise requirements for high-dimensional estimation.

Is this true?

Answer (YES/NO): NO